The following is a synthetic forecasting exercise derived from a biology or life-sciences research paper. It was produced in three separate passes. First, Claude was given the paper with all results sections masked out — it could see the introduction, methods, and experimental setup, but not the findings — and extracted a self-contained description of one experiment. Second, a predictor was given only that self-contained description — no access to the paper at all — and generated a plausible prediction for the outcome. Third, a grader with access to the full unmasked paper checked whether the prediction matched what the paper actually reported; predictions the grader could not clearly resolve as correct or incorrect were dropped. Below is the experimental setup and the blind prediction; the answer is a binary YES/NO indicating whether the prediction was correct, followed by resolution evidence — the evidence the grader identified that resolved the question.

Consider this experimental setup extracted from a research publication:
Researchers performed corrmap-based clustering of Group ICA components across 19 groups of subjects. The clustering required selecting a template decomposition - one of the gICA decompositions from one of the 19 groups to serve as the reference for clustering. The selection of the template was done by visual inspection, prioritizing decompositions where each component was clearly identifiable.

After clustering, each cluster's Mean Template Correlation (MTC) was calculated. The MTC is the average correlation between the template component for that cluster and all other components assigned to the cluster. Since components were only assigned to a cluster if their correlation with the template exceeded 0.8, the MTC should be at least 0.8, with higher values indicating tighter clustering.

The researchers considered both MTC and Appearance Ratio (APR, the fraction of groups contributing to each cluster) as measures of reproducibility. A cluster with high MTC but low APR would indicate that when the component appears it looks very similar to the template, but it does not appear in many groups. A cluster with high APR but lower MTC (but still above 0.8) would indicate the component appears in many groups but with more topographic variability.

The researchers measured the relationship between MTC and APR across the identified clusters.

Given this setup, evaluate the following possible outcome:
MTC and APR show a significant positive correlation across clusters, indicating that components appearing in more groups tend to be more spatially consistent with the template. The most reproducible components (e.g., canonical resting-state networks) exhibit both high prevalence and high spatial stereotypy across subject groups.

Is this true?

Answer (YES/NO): NO